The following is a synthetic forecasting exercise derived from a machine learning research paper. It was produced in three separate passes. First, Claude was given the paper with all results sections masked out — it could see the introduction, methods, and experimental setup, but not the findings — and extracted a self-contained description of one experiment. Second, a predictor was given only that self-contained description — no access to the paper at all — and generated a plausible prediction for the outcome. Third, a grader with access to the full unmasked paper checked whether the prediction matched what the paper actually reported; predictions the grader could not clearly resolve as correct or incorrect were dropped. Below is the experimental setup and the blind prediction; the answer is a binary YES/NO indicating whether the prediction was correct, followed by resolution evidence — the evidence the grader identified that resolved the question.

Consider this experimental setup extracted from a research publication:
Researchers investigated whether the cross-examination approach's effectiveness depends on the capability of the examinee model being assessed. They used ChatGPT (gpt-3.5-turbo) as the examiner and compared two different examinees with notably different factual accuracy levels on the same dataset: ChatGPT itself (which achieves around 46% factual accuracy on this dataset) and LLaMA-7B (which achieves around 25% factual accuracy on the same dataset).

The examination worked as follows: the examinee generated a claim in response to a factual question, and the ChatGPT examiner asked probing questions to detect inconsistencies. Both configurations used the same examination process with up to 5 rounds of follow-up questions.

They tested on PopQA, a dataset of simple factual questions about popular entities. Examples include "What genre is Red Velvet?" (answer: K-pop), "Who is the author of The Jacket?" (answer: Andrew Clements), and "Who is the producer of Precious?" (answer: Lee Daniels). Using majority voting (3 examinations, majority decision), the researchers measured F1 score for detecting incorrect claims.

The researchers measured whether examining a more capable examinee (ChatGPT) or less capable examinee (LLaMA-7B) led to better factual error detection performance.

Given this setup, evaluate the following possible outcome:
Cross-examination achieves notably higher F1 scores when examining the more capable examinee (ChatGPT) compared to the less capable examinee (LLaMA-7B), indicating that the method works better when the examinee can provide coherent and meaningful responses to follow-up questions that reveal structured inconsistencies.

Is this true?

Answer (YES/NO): NO